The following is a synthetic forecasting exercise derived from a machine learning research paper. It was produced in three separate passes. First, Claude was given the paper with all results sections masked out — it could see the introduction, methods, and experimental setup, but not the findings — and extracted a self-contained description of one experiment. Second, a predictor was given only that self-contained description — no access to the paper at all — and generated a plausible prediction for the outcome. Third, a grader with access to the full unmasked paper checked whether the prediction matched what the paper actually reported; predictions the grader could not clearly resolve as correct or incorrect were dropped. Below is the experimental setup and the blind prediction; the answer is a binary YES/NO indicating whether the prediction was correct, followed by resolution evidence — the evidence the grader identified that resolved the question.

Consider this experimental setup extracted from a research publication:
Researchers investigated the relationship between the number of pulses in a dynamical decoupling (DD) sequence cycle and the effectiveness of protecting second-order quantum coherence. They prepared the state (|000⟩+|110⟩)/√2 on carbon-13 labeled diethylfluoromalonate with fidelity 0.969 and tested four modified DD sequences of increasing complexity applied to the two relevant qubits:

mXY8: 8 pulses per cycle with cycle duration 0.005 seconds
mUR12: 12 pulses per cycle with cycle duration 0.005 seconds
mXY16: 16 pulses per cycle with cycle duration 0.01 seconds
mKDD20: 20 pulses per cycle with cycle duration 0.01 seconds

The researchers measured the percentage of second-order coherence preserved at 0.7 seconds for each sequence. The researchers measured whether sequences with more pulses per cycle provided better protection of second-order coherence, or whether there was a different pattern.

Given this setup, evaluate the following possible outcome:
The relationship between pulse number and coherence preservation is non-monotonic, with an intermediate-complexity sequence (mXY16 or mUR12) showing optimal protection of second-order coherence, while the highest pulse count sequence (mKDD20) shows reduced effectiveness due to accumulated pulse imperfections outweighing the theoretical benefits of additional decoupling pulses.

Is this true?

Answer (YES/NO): NO